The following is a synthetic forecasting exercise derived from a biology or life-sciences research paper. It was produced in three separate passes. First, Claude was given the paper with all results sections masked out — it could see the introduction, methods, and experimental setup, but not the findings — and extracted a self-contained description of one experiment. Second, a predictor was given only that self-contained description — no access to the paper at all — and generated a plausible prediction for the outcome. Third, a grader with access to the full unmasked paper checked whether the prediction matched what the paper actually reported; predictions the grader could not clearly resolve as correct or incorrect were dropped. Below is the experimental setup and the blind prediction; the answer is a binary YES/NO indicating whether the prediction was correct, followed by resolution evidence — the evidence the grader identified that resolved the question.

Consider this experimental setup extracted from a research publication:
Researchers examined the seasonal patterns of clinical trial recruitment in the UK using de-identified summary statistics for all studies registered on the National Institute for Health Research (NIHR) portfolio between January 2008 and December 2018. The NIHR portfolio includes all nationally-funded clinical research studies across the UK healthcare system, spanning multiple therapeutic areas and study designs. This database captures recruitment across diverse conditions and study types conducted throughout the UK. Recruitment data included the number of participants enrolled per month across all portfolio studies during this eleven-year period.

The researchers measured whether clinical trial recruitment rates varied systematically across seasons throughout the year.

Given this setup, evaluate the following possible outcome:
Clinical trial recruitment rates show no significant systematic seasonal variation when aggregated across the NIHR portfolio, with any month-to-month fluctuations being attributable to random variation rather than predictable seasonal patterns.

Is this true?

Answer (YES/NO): NO